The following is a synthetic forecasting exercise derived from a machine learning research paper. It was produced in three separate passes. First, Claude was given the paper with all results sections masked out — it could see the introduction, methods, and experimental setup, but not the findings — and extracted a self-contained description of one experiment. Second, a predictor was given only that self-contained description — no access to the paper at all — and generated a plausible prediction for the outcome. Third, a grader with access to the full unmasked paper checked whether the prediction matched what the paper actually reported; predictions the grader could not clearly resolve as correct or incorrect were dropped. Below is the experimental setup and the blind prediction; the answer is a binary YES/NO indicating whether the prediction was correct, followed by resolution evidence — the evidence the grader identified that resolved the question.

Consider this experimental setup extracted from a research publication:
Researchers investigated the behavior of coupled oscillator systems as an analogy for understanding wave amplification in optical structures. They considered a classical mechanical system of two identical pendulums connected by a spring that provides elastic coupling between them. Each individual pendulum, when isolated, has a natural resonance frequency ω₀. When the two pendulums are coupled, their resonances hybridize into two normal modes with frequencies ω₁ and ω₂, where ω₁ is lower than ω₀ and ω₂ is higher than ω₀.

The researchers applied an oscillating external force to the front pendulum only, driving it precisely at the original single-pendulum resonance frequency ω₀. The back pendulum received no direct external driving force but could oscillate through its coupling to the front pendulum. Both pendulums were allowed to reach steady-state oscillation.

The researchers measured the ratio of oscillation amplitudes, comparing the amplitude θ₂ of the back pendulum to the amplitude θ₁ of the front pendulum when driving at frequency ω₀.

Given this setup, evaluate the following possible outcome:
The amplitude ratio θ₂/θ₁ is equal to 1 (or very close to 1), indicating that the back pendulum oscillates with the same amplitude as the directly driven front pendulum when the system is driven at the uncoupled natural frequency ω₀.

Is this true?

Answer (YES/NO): NO